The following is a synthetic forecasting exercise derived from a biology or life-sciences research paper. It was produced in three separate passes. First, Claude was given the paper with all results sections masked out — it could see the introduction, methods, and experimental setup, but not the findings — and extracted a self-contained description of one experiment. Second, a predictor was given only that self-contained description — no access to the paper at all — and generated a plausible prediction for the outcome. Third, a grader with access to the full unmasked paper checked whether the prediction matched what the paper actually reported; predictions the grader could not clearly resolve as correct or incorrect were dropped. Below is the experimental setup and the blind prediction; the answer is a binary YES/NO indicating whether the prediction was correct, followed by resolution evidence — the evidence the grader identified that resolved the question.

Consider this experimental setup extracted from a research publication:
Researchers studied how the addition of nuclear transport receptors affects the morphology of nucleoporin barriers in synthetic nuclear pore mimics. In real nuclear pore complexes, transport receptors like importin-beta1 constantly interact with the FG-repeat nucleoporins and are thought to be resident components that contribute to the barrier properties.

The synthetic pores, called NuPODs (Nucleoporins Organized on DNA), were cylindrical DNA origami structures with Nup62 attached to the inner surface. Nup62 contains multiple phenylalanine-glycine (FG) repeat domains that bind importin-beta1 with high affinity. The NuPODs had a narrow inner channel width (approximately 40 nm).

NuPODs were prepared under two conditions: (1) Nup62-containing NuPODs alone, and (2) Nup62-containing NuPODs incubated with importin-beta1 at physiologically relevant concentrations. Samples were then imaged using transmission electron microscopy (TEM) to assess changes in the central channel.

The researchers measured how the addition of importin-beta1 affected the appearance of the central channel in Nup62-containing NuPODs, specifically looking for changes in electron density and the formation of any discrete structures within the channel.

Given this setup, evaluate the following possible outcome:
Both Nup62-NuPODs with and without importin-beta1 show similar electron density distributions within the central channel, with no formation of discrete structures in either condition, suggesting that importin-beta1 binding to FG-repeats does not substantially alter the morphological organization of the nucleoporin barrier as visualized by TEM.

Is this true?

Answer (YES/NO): NO